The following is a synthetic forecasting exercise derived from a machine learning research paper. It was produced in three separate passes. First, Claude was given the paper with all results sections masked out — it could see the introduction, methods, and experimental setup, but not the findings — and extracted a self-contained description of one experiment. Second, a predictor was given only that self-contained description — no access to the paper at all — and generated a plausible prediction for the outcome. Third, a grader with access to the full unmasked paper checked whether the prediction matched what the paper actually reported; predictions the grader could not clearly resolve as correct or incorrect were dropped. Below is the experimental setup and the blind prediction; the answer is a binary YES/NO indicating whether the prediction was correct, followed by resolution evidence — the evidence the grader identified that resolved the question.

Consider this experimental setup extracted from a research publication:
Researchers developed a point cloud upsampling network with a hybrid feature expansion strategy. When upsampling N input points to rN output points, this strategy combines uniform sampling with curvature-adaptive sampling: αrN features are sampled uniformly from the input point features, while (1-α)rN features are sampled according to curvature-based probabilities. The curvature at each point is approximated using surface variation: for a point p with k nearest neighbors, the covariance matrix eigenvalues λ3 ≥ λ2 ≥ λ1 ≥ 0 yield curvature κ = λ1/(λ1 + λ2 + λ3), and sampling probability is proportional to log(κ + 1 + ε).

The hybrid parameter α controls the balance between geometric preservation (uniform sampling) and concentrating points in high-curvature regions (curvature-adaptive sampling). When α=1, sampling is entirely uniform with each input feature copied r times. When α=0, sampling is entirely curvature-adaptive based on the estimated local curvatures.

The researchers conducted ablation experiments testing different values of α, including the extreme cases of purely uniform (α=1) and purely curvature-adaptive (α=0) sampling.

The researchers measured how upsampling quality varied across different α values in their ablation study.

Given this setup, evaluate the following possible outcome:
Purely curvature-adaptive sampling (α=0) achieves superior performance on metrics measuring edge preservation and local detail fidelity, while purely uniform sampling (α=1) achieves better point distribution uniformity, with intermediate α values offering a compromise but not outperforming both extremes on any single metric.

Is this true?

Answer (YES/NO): NO